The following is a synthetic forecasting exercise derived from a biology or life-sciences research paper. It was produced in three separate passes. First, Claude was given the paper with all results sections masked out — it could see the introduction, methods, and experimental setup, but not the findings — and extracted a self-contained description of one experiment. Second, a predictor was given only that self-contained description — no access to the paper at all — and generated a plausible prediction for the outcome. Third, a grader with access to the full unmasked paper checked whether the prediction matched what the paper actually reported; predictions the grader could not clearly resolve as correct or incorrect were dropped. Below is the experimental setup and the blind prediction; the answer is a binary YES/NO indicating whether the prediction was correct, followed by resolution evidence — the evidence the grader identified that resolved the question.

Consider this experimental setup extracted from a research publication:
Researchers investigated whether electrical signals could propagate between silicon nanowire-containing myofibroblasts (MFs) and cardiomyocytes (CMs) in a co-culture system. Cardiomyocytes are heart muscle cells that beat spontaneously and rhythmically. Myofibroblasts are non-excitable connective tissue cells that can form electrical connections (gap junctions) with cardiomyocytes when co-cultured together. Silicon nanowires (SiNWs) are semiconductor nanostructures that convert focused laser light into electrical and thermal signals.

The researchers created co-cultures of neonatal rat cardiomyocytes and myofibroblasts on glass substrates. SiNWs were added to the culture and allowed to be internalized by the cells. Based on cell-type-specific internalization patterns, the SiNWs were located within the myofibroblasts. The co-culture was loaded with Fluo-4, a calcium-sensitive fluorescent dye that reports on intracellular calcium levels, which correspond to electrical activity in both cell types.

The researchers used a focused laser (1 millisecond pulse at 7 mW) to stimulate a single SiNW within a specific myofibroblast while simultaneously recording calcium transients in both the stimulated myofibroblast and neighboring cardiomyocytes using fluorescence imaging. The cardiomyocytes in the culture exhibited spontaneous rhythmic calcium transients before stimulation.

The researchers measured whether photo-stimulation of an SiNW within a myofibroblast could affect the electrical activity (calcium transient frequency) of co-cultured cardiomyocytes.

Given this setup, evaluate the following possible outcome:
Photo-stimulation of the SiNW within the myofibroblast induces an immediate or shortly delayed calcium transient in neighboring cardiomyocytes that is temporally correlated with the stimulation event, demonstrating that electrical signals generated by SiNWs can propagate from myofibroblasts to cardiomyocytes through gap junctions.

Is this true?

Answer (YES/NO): NO